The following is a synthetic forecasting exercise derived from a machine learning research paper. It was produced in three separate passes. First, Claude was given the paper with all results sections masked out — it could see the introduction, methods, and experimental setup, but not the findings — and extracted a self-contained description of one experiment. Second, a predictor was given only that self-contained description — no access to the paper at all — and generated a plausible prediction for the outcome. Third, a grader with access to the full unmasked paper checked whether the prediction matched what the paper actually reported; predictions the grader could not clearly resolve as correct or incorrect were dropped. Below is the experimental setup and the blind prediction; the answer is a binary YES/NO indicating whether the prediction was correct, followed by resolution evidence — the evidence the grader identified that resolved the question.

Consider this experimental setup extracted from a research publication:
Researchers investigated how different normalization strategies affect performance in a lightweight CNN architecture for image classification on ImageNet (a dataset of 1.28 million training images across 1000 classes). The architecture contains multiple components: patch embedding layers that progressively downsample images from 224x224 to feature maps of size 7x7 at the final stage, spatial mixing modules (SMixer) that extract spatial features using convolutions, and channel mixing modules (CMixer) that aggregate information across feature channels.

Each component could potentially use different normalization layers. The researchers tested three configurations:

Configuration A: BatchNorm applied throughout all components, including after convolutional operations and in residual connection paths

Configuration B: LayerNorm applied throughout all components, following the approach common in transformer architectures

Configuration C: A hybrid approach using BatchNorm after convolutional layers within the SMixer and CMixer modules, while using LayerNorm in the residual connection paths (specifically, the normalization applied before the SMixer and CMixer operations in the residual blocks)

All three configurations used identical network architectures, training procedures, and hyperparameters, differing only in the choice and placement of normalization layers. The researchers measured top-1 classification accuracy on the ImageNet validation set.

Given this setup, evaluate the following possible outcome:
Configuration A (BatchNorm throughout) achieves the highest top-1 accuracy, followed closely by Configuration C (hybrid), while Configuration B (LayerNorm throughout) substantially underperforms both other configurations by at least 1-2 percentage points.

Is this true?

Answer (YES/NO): NO